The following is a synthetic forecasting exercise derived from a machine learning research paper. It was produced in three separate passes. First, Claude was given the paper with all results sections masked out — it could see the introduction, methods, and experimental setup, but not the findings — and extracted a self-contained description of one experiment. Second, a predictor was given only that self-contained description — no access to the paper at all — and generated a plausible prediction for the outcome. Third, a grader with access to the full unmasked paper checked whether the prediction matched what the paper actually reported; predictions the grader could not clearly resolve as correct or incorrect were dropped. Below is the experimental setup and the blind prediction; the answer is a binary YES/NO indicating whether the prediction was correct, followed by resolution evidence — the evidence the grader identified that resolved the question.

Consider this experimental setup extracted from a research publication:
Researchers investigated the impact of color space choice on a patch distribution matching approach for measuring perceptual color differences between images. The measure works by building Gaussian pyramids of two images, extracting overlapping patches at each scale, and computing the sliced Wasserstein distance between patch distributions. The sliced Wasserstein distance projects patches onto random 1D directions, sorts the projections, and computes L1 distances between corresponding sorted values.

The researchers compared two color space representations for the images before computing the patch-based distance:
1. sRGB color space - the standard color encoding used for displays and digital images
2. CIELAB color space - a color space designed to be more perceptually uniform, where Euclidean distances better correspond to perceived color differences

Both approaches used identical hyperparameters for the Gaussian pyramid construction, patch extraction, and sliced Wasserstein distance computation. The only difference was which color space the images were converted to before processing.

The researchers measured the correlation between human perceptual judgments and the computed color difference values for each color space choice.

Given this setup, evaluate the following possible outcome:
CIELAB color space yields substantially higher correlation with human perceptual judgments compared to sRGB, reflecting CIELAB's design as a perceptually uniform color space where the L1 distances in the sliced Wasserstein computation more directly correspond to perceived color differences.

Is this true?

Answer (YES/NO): YES